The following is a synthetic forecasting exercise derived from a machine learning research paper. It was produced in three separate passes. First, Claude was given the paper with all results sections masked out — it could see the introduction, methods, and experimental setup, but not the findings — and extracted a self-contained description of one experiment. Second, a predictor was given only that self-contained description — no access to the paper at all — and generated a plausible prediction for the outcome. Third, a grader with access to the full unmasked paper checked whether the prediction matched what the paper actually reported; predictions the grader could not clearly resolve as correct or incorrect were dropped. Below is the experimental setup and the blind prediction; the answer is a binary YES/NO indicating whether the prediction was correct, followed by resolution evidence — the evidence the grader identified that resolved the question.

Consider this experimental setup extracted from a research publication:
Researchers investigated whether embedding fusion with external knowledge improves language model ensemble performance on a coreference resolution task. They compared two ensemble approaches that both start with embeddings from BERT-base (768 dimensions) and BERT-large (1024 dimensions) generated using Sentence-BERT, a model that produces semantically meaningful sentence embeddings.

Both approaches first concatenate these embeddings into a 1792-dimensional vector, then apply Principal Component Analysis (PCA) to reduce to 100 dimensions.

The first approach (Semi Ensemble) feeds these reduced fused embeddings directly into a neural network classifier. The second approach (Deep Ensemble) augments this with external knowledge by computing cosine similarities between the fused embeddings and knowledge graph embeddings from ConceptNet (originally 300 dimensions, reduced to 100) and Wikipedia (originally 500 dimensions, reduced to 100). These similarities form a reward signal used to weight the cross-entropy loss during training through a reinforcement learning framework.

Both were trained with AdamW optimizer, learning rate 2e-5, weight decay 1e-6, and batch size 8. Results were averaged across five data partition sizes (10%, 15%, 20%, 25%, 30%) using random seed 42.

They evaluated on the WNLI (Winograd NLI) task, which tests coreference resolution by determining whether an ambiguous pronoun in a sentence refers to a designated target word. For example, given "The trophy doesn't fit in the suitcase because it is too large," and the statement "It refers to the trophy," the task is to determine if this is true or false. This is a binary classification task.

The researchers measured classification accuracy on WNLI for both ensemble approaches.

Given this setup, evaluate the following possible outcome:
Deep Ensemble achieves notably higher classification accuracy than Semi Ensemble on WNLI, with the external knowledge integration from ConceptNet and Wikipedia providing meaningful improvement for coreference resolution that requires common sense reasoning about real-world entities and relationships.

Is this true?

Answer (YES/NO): YES